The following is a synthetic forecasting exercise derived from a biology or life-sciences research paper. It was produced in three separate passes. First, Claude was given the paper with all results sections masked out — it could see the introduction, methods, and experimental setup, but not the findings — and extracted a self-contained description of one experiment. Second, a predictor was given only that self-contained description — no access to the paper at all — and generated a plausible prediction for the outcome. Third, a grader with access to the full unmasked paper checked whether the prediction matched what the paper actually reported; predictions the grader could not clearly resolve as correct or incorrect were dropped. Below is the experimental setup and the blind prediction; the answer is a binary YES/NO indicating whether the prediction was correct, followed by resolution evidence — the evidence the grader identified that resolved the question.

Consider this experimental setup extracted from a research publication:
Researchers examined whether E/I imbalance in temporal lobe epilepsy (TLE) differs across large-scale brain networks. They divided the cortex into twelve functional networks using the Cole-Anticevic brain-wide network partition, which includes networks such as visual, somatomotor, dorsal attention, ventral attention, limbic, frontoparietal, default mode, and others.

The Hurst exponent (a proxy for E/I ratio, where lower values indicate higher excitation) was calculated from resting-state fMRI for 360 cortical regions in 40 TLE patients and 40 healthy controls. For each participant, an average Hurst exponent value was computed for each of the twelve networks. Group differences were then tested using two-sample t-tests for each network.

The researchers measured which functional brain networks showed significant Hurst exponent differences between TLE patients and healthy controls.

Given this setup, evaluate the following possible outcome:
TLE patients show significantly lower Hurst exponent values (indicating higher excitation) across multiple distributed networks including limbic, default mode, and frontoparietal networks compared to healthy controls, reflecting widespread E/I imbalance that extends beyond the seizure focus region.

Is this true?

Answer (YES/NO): NO